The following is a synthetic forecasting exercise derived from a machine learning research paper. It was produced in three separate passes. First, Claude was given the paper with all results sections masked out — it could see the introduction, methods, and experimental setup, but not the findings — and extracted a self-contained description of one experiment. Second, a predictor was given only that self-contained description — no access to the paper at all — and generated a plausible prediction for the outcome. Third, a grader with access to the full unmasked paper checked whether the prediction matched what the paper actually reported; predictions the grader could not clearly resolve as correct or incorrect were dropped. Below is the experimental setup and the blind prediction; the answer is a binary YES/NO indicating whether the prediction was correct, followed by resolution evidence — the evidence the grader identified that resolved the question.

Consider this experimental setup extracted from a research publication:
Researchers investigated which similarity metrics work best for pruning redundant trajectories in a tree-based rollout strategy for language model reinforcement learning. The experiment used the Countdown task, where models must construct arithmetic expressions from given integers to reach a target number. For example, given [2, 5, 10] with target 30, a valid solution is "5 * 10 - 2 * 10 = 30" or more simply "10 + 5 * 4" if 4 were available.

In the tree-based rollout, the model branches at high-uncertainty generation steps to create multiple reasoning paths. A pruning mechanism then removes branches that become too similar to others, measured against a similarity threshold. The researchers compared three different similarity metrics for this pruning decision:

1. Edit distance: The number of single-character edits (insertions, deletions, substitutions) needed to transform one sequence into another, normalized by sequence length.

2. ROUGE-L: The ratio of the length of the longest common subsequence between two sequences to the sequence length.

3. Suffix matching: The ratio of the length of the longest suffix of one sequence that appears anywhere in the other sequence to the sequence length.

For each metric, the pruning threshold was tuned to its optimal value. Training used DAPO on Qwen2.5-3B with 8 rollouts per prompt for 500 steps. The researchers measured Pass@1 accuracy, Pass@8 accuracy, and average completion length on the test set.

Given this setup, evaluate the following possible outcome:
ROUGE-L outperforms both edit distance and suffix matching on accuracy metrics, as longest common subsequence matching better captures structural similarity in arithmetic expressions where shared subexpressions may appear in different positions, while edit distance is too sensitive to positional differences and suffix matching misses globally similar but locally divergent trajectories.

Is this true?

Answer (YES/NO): NO